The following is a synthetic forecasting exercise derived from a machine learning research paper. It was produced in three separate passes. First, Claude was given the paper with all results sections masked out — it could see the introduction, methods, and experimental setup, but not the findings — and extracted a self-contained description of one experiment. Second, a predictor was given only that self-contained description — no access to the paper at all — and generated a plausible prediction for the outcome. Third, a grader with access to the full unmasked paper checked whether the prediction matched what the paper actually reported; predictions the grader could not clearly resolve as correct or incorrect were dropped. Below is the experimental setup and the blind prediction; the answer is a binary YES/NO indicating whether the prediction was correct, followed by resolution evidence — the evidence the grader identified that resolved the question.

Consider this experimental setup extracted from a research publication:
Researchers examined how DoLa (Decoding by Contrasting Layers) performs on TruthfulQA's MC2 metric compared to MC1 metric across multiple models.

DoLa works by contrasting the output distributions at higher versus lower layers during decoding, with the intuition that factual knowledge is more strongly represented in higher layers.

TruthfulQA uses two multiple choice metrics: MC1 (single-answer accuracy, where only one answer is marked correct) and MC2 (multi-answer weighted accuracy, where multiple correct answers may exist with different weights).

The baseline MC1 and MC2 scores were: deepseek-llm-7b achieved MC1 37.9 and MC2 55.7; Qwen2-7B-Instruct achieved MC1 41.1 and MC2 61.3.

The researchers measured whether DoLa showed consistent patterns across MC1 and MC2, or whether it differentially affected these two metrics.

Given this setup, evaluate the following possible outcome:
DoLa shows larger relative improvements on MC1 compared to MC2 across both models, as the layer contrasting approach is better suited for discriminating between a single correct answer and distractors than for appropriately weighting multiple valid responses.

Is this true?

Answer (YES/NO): NO